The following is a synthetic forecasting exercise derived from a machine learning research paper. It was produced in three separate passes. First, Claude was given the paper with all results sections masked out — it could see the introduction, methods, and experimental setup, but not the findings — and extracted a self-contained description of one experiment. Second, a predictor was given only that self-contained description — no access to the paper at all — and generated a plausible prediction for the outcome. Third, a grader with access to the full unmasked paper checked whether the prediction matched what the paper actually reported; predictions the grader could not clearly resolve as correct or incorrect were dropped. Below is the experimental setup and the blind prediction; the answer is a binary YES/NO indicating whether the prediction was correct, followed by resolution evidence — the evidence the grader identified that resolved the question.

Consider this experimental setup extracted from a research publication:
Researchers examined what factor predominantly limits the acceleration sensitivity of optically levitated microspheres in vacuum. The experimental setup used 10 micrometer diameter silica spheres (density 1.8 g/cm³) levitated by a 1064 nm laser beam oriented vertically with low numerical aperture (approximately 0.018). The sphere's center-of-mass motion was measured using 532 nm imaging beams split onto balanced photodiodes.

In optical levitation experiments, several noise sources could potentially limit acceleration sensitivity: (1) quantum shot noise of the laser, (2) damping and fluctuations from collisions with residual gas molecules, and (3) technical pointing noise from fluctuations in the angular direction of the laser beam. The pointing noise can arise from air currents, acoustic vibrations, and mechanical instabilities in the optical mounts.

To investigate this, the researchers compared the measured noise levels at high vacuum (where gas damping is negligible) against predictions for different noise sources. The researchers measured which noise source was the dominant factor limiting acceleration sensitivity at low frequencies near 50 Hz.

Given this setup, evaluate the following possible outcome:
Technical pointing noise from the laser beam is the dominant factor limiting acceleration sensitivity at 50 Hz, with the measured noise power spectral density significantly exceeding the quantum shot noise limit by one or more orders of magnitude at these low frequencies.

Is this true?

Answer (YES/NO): YES